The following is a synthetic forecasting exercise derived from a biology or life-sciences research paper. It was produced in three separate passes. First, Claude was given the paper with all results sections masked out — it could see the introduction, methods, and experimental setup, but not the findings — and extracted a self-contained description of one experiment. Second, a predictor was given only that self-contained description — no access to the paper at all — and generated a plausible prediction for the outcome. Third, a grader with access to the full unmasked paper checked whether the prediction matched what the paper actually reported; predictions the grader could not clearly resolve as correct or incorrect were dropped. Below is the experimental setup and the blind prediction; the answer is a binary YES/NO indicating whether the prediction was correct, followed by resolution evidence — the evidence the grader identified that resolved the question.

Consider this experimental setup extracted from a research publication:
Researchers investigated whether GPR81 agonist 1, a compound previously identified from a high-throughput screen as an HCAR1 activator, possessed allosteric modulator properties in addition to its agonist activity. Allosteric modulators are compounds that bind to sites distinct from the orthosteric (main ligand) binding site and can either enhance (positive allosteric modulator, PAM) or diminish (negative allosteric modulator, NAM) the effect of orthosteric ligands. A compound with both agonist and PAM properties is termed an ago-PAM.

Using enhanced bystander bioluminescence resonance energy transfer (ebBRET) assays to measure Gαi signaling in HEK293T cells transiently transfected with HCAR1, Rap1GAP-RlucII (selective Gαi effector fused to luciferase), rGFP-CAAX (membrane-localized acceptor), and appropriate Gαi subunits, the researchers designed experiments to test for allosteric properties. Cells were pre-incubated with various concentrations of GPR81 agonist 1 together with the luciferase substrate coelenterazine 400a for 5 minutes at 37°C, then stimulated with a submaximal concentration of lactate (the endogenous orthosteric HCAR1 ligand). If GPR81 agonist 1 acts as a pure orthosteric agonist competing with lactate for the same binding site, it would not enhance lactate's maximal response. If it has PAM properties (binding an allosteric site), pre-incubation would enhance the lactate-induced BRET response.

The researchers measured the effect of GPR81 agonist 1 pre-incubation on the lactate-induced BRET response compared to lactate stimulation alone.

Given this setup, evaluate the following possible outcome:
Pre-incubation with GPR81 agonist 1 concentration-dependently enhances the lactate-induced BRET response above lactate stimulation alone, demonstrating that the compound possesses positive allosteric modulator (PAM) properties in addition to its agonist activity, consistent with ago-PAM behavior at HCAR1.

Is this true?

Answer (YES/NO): YES